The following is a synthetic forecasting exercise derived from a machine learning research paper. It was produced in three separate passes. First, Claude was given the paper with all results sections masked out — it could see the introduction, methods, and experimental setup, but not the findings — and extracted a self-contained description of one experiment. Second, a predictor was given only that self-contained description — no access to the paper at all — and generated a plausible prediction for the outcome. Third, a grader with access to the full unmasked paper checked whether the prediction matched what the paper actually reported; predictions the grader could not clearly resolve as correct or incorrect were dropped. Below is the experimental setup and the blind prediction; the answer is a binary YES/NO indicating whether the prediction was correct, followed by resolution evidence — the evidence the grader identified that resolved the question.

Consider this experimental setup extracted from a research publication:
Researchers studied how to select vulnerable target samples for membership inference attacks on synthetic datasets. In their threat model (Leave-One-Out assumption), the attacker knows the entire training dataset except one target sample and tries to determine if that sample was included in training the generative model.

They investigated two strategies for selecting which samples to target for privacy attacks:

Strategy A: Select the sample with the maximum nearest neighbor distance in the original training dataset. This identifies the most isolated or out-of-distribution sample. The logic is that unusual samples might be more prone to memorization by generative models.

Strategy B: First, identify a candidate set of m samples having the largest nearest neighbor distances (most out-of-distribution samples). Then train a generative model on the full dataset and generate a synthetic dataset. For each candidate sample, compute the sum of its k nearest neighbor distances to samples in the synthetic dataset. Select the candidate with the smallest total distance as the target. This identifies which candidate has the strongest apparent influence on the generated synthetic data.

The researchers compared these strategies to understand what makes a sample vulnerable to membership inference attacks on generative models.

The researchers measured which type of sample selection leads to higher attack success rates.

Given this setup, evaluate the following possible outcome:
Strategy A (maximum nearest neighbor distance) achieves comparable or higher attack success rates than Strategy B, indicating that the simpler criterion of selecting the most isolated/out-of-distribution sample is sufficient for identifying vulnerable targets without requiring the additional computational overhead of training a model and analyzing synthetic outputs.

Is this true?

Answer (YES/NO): NO